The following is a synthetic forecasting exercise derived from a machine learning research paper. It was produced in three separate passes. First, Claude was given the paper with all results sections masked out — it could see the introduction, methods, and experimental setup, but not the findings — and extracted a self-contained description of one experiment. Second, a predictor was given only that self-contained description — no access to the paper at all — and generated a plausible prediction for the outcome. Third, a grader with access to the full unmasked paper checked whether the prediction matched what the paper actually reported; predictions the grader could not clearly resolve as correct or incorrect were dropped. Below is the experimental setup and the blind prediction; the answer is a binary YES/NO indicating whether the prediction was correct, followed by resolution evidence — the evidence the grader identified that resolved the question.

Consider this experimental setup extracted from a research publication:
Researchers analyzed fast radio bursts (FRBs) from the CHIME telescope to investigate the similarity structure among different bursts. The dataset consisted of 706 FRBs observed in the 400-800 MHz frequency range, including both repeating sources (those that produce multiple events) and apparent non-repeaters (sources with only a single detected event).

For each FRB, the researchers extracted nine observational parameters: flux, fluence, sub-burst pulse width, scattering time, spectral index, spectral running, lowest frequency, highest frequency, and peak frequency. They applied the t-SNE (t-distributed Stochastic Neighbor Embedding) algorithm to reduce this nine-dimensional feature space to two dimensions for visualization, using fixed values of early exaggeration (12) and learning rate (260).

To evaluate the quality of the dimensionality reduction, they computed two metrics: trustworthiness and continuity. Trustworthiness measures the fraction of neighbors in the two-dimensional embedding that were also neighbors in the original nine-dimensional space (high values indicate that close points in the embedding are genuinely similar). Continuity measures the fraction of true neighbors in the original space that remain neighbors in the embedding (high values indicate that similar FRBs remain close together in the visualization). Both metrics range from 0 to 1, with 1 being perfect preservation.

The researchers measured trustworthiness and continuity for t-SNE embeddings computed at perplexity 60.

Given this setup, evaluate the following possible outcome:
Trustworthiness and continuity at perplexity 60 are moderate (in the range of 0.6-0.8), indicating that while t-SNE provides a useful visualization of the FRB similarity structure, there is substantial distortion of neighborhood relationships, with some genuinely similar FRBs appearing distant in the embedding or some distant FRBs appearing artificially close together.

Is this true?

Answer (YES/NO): NO